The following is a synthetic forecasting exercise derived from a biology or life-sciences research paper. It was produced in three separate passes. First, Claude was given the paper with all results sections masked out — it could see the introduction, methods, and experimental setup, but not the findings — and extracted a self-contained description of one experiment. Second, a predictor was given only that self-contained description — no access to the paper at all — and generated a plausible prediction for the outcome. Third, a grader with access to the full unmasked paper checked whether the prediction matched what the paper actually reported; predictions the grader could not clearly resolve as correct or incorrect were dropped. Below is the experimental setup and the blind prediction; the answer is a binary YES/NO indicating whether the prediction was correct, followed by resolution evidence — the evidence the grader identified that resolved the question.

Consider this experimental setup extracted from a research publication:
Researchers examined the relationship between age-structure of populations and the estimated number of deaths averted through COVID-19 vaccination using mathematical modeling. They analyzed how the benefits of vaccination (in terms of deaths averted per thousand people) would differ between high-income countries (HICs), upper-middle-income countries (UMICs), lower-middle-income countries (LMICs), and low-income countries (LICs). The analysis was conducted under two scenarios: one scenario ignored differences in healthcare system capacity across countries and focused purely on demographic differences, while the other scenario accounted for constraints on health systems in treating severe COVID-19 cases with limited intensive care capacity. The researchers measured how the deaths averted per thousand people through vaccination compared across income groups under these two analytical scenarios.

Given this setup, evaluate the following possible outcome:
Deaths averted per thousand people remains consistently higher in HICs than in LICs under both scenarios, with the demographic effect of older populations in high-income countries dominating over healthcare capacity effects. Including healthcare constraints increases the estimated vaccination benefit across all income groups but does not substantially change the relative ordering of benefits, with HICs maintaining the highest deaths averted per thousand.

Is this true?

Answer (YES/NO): NO